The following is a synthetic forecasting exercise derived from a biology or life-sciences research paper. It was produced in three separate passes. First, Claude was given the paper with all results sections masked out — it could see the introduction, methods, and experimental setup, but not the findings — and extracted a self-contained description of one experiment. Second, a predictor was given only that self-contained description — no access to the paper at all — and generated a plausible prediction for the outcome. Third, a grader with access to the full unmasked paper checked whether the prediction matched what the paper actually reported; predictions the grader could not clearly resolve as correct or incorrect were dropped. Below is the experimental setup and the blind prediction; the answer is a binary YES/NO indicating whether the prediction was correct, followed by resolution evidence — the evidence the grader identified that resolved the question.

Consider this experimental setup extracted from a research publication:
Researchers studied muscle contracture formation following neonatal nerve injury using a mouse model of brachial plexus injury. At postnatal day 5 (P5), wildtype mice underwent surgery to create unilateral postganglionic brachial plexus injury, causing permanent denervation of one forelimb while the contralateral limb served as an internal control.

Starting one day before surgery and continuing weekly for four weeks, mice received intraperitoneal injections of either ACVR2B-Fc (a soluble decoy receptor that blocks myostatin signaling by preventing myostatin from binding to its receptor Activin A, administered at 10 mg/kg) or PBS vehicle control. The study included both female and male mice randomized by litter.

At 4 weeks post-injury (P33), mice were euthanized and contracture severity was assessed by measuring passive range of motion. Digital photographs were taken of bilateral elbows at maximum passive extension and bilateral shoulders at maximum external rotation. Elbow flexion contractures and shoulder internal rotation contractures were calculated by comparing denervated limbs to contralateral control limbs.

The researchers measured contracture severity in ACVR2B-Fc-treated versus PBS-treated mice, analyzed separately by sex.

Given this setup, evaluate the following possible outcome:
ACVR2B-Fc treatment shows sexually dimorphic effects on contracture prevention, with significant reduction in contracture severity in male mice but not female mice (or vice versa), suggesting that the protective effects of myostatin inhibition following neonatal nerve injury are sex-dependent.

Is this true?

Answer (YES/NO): YES